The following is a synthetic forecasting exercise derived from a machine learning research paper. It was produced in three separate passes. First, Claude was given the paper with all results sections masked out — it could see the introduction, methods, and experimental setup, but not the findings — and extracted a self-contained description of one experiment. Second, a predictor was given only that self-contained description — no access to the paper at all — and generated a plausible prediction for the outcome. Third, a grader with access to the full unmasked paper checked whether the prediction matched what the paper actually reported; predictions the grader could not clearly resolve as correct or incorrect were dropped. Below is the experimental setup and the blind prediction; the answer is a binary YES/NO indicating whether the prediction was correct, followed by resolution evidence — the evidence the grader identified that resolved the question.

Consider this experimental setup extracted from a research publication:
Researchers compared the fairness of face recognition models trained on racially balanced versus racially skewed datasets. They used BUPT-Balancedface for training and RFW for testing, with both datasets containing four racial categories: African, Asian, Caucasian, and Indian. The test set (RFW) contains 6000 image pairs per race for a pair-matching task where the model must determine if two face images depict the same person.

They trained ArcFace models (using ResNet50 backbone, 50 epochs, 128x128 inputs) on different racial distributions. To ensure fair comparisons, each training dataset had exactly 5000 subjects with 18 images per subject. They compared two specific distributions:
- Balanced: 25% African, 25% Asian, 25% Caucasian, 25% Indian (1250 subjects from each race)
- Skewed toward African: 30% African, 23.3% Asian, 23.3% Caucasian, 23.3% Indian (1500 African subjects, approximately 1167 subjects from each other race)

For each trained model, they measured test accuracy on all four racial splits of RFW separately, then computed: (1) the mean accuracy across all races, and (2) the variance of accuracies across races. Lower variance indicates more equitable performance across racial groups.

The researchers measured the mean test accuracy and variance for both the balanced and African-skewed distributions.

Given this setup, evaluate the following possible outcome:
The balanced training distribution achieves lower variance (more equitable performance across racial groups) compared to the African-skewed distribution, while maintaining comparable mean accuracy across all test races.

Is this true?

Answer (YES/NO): NO